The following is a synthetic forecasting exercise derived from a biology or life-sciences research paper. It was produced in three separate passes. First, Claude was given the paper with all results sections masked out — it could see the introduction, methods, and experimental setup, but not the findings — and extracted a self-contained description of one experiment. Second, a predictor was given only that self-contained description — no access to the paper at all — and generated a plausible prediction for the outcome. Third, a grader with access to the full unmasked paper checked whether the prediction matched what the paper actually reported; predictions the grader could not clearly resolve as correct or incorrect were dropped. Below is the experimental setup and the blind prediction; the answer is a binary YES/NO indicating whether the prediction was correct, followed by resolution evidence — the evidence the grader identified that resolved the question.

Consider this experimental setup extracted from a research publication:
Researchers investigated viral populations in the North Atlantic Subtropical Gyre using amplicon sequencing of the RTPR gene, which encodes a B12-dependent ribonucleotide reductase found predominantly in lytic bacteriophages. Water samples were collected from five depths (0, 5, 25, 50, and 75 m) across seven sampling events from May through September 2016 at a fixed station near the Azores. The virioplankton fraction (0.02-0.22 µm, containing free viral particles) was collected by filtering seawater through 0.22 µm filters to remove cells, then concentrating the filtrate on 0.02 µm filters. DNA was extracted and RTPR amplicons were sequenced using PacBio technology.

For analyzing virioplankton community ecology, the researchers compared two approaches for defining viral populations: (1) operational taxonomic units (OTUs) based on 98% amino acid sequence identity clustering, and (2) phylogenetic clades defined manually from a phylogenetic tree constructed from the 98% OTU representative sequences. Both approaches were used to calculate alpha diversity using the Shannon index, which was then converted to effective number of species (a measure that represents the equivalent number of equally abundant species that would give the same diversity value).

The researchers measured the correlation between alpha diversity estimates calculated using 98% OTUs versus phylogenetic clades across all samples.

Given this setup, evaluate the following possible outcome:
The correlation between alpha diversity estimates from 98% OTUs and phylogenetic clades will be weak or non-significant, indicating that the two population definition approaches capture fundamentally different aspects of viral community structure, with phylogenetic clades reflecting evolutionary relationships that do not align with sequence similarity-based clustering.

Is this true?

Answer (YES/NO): NO